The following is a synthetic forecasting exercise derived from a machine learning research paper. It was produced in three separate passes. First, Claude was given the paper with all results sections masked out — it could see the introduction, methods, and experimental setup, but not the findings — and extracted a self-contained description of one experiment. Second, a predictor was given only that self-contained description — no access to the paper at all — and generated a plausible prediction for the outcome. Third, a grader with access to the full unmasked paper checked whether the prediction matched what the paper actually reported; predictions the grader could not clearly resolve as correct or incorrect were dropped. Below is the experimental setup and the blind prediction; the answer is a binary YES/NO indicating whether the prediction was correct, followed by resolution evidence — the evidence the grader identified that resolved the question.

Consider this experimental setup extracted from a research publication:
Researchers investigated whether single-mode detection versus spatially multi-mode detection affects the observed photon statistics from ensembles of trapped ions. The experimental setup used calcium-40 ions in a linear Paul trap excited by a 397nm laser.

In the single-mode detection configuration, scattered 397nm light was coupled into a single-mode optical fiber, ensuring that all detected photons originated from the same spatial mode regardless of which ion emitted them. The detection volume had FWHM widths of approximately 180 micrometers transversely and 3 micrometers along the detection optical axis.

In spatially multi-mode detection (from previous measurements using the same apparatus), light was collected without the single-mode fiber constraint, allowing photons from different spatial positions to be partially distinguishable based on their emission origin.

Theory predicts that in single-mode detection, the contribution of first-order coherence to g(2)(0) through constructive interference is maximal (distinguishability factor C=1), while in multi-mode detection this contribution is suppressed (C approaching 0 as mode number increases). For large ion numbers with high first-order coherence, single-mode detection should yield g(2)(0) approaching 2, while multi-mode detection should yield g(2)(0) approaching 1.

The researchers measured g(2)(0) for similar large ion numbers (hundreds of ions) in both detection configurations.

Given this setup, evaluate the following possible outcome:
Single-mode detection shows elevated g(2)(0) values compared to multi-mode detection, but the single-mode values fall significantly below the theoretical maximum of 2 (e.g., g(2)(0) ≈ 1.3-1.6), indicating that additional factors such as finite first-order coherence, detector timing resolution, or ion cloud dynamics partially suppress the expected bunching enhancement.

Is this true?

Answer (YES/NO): YES